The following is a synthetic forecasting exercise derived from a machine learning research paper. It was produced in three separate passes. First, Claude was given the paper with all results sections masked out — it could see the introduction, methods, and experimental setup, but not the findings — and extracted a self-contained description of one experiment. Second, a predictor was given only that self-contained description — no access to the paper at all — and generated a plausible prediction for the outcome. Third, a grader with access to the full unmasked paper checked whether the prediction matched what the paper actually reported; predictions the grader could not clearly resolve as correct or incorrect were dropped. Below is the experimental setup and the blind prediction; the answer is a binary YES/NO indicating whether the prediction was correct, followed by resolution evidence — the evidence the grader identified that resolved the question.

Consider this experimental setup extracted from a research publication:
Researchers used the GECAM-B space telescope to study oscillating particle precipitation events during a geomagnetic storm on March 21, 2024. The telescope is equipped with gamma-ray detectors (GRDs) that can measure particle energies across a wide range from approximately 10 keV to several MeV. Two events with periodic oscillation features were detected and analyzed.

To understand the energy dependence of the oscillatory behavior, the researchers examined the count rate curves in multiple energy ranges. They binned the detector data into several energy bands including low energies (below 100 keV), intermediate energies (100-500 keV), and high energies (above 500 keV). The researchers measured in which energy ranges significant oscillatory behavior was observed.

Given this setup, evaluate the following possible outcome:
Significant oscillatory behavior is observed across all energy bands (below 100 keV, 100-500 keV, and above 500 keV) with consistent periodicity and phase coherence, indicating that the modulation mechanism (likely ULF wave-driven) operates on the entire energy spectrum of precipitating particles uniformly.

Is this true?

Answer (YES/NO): NO